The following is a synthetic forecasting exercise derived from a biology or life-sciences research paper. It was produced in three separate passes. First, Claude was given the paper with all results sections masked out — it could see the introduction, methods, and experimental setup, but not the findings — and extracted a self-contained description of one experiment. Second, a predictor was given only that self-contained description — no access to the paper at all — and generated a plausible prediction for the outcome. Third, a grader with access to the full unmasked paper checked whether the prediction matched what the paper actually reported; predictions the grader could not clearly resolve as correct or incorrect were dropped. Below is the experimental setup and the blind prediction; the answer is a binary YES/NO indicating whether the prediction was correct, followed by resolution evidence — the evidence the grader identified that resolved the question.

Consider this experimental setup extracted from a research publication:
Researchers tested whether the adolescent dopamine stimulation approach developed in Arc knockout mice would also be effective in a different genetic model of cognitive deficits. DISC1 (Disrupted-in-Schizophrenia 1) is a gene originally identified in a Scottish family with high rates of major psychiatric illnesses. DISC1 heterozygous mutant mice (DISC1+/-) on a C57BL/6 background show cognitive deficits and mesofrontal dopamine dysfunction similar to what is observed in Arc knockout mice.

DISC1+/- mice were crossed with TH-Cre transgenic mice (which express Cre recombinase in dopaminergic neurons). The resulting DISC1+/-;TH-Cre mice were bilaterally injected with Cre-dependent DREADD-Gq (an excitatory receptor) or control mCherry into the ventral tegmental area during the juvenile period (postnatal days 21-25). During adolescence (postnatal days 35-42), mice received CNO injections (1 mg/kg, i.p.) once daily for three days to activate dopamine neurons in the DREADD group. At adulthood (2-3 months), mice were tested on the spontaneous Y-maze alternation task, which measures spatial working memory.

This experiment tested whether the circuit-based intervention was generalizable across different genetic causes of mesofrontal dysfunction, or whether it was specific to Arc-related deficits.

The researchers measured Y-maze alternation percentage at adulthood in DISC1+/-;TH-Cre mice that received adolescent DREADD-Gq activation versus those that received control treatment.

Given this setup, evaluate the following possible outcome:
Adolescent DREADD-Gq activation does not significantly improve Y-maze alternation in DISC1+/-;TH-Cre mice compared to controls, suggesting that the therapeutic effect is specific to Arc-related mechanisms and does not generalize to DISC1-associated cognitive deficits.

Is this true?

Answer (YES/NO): NO